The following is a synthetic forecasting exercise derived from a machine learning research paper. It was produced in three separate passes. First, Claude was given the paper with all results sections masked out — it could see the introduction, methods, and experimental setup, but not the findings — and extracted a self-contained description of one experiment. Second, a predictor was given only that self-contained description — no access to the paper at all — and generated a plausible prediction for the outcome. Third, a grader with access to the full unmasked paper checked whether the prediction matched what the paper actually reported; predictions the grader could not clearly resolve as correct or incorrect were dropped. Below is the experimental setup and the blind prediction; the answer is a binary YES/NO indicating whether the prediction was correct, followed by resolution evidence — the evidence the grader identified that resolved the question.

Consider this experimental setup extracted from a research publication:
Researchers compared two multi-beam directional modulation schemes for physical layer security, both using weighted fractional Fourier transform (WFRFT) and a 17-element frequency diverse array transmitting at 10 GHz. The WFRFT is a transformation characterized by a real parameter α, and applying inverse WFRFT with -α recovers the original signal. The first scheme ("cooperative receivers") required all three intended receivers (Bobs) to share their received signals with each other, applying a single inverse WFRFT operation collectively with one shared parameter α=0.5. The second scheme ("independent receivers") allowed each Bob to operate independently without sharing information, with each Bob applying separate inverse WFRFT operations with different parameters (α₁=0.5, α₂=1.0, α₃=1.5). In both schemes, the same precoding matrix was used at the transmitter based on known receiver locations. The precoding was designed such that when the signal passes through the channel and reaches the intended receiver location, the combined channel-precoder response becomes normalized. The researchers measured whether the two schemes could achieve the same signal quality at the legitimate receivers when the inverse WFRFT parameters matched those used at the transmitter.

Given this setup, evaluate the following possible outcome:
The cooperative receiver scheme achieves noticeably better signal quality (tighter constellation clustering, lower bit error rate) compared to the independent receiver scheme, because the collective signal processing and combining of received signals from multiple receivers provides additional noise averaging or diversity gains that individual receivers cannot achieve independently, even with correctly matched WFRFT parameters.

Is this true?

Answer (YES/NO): NO